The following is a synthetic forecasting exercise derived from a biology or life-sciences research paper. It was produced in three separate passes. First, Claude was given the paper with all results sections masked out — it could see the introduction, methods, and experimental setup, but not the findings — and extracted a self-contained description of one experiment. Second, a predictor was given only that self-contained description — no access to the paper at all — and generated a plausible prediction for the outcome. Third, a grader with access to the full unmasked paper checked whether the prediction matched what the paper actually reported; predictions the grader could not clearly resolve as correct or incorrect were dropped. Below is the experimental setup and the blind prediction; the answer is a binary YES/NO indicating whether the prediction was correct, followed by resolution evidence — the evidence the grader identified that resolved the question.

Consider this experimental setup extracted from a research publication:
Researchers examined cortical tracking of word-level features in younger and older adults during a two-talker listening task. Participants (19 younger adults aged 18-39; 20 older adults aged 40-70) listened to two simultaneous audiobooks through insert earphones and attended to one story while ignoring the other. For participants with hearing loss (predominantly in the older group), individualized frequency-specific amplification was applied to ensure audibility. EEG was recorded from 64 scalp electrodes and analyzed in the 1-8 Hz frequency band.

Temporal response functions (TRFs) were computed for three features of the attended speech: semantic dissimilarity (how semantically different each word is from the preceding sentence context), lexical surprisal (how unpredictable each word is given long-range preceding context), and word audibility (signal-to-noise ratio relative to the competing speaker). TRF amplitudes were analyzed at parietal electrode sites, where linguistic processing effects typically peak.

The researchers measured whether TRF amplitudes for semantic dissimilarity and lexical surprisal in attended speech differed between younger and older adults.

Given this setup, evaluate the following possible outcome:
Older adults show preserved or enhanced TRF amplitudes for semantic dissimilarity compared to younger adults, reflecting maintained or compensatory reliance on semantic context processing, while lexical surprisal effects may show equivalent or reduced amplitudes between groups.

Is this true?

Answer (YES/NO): NO